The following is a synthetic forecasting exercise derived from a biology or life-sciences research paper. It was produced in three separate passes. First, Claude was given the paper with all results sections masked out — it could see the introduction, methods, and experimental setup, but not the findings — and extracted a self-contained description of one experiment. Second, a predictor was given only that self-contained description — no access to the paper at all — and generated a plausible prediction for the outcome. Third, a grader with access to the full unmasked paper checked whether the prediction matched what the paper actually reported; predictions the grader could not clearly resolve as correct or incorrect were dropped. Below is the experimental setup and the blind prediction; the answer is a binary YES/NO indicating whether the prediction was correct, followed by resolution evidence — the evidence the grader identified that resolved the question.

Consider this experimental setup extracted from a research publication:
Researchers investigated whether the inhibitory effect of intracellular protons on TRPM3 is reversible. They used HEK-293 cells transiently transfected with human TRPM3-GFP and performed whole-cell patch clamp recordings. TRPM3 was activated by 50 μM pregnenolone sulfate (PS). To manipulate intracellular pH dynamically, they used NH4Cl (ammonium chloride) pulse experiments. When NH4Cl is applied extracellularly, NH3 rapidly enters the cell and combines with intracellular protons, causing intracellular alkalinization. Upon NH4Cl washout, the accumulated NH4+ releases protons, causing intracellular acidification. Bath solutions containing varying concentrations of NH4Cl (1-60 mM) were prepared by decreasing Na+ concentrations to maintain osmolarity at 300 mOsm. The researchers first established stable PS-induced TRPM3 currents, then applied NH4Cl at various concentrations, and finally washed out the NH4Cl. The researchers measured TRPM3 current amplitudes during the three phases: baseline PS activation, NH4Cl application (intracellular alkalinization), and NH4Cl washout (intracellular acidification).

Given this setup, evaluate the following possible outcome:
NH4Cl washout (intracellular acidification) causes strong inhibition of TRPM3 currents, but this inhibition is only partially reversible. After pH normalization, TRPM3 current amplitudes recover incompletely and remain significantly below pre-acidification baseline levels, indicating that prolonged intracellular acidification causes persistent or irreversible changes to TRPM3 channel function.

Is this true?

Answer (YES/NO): NO